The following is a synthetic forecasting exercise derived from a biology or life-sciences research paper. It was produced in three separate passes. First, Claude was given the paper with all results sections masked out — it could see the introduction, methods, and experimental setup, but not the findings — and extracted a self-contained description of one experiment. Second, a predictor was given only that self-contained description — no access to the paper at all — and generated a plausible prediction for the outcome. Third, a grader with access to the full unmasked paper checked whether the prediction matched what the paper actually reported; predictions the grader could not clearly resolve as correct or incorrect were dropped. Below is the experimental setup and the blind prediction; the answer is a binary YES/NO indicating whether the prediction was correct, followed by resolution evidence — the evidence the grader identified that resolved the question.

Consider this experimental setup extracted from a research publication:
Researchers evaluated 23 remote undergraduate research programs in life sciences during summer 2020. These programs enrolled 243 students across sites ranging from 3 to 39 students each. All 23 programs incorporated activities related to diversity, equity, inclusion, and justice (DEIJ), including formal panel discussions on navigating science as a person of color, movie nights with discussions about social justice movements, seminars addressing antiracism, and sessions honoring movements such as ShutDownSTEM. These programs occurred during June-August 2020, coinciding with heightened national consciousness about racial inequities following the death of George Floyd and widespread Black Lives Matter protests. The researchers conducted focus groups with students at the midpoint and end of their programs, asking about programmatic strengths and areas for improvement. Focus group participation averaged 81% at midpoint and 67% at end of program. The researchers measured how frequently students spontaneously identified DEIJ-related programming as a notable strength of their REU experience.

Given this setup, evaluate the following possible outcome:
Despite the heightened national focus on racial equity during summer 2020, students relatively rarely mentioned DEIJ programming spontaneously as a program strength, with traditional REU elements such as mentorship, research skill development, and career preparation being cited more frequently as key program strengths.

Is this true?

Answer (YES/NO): YES